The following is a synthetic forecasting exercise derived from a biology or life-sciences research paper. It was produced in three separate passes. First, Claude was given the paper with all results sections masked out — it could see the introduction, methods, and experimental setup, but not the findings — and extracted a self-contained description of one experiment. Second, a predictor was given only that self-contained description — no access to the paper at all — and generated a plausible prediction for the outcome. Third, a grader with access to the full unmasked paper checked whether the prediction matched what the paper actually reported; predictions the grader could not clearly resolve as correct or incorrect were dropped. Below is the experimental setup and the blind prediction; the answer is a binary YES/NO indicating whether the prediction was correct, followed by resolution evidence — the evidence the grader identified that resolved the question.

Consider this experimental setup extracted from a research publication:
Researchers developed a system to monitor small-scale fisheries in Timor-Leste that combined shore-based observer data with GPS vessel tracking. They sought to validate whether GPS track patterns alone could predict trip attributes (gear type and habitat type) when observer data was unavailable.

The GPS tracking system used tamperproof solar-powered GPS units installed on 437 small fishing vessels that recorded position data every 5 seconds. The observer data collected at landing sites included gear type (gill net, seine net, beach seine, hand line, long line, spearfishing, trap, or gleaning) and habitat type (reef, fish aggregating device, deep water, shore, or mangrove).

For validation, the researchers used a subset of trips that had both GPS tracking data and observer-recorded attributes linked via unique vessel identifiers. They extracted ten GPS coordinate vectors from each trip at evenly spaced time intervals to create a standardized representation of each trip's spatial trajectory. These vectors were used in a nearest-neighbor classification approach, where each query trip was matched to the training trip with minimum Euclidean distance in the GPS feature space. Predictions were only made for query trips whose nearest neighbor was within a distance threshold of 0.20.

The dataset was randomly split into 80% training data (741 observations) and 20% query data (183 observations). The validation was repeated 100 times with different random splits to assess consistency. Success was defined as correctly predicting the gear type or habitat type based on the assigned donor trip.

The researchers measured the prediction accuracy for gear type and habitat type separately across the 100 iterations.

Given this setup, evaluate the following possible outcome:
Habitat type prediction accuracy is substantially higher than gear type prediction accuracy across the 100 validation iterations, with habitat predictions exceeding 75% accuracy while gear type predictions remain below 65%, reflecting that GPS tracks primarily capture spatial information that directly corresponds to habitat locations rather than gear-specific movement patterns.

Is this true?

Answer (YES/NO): NO